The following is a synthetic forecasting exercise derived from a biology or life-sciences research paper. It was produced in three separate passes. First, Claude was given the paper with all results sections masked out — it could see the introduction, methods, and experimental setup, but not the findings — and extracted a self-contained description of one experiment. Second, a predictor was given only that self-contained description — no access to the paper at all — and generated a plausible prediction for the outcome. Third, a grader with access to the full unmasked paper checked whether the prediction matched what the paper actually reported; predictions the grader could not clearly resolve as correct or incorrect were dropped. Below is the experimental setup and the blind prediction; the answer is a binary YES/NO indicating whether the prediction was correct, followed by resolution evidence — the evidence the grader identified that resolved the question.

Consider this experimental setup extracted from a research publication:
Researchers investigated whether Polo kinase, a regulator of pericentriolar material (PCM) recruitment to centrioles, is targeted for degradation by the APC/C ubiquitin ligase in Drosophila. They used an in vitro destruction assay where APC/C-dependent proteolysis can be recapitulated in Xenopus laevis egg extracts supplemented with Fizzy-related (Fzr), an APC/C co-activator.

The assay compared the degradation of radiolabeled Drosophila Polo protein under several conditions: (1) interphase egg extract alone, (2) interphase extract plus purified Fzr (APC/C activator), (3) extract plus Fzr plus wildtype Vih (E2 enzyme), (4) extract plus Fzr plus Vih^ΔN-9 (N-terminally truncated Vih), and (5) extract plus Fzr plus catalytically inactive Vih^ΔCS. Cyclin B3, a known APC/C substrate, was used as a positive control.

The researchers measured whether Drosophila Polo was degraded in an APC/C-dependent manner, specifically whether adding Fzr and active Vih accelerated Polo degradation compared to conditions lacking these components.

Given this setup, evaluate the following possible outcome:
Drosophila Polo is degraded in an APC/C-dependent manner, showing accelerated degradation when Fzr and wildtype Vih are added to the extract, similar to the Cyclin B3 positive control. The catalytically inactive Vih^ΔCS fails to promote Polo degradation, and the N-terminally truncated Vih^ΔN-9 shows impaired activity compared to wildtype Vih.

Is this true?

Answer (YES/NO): NO